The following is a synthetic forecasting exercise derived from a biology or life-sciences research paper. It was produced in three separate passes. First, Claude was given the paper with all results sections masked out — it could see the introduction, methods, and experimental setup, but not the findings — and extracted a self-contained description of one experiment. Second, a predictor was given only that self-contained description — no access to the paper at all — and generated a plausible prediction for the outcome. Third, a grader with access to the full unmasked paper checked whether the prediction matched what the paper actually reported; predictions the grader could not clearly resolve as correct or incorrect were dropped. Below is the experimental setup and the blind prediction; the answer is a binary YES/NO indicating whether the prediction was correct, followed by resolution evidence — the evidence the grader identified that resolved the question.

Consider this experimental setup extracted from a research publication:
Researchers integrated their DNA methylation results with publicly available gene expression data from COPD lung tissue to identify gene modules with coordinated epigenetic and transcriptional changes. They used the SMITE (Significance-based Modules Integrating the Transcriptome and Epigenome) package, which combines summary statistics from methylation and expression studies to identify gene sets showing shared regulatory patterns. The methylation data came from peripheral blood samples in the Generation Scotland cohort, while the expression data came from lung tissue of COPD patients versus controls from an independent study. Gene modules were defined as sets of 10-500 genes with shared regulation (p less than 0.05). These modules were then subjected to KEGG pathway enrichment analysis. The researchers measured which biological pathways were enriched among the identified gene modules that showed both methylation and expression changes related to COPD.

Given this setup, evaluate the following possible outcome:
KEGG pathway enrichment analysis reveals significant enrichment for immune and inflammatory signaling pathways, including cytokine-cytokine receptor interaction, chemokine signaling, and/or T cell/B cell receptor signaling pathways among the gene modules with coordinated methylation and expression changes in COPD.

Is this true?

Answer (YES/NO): YES